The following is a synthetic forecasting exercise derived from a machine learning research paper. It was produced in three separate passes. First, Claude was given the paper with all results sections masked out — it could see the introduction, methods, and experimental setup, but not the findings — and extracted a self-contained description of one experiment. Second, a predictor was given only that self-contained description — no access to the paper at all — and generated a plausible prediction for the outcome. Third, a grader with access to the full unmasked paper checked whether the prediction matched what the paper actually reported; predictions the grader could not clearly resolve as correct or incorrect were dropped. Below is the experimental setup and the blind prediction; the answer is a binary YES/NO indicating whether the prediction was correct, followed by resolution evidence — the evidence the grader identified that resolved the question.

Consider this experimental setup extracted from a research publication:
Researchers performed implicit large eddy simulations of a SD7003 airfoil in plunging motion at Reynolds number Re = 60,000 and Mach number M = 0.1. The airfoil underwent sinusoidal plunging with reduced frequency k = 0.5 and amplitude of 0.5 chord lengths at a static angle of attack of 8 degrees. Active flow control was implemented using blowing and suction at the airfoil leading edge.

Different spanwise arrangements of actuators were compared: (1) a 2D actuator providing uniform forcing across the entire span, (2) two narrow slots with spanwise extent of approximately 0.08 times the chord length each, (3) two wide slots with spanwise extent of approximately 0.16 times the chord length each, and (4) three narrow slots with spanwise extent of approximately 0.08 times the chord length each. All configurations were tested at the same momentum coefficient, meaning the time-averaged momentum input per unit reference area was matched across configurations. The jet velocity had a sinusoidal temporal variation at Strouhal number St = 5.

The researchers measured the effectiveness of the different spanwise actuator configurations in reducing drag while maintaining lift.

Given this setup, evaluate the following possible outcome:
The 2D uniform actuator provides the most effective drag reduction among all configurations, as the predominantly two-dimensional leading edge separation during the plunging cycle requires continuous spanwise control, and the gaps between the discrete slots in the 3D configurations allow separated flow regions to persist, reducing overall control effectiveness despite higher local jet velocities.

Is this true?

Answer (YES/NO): YES